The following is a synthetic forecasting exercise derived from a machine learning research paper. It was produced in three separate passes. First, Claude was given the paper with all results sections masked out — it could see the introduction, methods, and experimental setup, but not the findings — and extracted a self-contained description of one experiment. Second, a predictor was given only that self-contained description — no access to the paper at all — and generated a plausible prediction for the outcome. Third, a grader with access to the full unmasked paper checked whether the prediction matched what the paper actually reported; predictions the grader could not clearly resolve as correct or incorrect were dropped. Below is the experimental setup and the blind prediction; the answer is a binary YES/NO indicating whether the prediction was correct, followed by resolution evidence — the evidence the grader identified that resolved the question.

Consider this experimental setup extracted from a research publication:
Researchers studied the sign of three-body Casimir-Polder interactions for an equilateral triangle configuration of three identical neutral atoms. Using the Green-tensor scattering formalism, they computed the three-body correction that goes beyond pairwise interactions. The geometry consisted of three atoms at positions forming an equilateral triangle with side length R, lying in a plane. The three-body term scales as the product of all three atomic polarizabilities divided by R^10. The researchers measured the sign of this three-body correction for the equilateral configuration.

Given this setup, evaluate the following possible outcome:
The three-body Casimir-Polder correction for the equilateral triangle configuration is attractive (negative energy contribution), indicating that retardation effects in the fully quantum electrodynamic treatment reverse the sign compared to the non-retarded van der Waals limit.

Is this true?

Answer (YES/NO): NO